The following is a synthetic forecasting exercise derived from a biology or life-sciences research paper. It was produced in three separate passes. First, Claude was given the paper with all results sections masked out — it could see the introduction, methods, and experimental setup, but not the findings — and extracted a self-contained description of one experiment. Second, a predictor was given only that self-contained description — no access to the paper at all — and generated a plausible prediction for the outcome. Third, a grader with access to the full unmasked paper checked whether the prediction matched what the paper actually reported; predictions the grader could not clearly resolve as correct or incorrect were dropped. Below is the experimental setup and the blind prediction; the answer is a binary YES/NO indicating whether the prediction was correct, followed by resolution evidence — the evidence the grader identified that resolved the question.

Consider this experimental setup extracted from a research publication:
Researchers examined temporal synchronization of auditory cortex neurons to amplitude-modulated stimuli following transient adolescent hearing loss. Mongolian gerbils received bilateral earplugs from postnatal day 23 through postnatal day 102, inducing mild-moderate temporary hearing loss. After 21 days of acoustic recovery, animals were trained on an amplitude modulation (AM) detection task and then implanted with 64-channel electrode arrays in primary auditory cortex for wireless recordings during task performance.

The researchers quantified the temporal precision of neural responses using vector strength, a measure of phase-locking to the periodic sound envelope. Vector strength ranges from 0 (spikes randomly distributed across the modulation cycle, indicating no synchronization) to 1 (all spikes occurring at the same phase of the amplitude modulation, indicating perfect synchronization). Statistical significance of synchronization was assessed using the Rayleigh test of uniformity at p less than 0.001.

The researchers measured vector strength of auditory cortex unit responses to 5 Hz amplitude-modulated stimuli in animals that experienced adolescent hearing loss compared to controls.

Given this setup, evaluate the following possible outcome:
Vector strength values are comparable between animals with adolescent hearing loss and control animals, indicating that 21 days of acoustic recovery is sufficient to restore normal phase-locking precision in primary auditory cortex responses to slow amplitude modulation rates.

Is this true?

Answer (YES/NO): NO